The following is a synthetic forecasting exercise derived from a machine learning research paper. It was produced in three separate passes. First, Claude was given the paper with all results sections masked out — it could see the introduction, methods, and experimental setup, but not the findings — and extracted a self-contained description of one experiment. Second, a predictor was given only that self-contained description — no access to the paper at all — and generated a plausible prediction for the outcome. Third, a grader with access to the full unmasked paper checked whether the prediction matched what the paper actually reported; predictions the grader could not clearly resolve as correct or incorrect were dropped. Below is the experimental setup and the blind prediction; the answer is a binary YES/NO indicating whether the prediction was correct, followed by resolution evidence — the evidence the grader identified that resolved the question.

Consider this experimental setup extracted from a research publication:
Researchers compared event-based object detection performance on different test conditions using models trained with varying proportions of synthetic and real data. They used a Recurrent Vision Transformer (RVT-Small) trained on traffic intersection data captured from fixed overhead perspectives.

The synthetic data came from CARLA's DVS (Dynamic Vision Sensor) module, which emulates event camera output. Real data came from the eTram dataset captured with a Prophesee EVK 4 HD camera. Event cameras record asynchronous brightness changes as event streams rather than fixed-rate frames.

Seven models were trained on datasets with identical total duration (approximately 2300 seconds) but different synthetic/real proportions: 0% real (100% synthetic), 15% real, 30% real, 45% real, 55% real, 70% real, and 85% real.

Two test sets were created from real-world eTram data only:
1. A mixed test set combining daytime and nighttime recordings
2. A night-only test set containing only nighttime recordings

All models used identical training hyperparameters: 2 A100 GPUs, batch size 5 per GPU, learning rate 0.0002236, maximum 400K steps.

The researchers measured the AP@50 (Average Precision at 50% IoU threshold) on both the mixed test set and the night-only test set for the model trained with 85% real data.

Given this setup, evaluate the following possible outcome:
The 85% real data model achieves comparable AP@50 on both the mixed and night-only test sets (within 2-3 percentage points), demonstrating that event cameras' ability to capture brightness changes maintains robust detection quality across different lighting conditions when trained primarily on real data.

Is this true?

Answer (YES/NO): NO